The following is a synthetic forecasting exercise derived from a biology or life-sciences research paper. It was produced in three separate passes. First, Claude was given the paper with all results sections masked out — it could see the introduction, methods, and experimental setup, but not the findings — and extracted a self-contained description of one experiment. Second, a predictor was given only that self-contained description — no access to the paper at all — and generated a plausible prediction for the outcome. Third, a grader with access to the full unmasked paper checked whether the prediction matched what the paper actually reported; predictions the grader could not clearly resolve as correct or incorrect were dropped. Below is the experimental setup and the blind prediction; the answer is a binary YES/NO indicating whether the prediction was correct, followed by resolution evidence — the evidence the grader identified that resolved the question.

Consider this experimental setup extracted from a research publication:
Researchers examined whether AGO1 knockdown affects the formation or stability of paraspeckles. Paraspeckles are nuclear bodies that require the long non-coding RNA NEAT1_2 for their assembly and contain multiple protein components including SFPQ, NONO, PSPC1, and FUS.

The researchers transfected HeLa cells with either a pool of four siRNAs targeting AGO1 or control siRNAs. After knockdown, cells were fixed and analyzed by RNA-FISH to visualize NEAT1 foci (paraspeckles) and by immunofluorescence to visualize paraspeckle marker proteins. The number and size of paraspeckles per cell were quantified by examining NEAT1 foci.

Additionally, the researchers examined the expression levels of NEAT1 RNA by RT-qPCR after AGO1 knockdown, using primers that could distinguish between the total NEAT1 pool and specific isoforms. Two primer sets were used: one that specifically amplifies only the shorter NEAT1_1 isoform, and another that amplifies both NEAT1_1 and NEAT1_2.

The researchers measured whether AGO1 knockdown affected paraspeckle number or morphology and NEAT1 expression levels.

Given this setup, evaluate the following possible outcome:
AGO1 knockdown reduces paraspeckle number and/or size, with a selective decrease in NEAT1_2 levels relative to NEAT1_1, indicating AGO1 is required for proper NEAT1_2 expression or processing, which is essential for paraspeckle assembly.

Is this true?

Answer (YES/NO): NO